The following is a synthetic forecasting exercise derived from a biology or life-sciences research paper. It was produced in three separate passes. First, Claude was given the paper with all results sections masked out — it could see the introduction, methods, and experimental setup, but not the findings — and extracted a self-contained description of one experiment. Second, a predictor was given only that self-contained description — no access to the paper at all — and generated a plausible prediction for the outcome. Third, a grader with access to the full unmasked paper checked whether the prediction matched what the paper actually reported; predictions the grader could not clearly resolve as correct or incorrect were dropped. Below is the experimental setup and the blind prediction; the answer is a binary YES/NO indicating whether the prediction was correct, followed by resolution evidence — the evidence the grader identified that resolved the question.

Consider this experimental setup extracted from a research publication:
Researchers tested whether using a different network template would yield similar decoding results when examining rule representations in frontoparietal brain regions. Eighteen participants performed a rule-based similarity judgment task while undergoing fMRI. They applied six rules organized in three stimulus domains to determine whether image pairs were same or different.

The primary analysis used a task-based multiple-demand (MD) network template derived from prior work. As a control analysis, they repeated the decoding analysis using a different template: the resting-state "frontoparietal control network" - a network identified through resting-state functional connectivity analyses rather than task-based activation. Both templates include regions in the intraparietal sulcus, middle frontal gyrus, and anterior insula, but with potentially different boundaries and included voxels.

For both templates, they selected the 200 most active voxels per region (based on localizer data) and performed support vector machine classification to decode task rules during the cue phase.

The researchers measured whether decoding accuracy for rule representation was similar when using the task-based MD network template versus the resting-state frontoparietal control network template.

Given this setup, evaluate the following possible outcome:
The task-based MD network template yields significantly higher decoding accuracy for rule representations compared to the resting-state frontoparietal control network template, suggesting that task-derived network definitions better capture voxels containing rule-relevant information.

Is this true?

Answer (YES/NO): NO